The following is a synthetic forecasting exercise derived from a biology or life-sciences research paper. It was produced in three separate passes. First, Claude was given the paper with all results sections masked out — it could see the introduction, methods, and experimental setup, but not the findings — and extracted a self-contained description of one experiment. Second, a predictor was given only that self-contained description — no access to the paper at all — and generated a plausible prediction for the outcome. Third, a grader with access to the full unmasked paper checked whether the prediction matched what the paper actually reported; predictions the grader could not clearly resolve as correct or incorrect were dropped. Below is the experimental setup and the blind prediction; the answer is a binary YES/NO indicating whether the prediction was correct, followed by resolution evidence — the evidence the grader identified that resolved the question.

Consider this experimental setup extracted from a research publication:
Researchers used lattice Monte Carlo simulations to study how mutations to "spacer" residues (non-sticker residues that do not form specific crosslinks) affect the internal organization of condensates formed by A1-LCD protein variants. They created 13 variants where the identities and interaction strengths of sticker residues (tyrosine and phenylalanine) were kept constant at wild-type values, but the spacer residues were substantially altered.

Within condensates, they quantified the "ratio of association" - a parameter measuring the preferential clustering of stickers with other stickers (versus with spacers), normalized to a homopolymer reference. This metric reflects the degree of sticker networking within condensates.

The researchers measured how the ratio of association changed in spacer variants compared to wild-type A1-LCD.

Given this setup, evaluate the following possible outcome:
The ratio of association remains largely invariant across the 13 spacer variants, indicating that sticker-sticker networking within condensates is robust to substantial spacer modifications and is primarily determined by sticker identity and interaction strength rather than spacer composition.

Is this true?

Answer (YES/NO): YES